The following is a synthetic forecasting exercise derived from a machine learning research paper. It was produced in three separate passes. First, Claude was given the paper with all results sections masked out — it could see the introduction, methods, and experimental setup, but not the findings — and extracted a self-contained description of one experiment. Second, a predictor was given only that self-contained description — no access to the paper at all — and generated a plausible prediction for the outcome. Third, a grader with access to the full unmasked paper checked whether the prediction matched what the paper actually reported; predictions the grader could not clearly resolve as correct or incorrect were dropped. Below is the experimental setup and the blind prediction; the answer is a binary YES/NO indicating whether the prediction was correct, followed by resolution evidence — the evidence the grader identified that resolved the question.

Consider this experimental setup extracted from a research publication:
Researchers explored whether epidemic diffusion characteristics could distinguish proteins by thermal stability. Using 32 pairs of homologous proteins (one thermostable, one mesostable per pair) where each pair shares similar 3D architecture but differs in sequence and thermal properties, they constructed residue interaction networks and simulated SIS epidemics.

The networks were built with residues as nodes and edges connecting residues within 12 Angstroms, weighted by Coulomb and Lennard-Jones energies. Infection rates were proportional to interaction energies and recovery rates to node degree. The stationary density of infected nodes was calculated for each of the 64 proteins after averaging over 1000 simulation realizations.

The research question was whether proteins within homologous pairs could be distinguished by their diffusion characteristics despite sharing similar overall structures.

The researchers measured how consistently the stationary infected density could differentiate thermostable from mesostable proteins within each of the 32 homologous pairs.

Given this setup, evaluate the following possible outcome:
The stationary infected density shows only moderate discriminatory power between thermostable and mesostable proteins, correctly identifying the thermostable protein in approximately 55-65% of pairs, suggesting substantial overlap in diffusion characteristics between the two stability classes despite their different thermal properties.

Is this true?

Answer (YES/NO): NO